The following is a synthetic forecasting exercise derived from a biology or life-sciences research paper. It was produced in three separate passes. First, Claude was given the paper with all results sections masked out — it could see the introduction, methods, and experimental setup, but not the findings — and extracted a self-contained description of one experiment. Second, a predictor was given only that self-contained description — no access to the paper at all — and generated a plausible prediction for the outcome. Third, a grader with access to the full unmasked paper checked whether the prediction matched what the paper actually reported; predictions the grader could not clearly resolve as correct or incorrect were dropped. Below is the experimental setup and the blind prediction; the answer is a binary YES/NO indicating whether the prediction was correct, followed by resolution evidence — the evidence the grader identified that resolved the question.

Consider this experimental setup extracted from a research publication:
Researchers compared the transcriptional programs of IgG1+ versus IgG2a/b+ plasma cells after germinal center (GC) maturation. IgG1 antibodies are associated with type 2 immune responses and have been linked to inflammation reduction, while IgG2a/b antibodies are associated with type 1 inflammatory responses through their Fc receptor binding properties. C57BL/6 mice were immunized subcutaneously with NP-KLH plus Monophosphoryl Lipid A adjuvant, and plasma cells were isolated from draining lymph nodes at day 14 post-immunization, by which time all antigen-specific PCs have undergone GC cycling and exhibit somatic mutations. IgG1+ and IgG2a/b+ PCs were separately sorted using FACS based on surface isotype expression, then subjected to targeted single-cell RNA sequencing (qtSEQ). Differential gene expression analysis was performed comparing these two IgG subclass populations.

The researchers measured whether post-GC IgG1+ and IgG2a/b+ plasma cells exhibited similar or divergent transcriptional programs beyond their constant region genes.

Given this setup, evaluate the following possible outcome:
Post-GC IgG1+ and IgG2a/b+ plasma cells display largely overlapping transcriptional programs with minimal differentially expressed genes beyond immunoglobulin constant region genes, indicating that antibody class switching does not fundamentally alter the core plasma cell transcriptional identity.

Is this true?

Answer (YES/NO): NO